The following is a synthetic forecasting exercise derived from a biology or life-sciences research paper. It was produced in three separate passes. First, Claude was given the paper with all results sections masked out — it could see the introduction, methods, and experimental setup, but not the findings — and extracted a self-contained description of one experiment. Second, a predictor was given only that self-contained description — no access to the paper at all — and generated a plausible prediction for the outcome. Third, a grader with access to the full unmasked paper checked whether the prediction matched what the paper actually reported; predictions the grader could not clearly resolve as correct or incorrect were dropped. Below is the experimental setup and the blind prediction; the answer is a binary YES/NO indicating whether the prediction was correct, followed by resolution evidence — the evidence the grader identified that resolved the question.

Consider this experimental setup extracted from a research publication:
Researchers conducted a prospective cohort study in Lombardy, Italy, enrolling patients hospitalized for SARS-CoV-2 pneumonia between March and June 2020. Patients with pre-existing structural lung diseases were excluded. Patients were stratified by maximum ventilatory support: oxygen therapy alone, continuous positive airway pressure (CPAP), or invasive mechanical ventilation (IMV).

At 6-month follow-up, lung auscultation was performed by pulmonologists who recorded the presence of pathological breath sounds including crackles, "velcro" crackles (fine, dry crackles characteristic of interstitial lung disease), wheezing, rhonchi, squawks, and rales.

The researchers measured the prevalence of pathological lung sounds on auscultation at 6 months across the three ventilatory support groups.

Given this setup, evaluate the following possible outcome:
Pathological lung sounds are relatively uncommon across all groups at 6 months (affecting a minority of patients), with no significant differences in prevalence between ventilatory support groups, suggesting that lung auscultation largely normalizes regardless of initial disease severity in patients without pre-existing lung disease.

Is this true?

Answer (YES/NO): NO